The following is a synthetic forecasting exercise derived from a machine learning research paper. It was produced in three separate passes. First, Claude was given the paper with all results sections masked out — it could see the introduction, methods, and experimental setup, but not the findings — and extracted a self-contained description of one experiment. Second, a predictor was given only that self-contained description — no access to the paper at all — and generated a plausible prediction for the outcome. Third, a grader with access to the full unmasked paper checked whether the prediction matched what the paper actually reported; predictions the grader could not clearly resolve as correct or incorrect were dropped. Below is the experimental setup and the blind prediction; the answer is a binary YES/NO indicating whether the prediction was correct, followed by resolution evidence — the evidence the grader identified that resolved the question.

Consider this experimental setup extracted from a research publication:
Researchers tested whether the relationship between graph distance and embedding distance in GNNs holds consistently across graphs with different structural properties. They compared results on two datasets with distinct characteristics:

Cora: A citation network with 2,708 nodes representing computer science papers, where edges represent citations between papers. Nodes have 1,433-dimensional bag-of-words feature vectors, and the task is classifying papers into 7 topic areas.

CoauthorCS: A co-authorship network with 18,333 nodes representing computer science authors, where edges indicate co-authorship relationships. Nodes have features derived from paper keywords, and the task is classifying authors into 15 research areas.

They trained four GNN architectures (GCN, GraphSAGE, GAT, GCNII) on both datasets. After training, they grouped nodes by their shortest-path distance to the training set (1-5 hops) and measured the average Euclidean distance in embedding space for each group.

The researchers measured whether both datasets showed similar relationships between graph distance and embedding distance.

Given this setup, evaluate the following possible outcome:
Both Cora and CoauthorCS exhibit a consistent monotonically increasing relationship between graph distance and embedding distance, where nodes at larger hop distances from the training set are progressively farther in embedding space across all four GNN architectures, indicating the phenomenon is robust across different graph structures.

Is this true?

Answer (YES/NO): YES